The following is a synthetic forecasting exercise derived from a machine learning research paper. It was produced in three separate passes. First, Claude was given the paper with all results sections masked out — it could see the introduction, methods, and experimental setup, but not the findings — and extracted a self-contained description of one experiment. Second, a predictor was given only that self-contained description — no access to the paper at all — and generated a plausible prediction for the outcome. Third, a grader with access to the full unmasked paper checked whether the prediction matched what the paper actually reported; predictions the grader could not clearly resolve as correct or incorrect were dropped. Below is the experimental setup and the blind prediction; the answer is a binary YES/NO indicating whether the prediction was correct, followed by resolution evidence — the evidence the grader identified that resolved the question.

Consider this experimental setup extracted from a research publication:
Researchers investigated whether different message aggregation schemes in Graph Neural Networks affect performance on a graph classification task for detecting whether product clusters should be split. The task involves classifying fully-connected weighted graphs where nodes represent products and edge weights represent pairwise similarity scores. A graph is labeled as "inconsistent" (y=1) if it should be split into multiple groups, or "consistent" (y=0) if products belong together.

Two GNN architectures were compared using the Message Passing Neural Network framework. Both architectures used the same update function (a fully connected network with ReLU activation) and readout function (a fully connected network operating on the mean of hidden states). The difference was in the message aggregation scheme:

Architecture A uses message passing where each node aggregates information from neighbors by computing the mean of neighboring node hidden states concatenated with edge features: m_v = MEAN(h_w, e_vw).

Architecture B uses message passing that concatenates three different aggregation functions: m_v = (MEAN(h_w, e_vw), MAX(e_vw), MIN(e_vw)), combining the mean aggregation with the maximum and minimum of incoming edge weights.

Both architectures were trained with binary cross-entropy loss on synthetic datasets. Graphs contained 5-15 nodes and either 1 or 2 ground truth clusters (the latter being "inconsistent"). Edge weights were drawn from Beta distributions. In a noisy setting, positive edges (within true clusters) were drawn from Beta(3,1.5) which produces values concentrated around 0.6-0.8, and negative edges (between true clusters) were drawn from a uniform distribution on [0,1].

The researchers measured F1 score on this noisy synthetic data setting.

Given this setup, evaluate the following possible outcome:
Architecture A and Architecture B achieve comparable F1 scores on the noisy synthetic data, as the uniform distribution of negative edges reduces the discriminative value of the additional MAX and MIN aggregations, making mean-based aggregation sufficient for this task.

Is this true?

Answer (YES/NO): NO